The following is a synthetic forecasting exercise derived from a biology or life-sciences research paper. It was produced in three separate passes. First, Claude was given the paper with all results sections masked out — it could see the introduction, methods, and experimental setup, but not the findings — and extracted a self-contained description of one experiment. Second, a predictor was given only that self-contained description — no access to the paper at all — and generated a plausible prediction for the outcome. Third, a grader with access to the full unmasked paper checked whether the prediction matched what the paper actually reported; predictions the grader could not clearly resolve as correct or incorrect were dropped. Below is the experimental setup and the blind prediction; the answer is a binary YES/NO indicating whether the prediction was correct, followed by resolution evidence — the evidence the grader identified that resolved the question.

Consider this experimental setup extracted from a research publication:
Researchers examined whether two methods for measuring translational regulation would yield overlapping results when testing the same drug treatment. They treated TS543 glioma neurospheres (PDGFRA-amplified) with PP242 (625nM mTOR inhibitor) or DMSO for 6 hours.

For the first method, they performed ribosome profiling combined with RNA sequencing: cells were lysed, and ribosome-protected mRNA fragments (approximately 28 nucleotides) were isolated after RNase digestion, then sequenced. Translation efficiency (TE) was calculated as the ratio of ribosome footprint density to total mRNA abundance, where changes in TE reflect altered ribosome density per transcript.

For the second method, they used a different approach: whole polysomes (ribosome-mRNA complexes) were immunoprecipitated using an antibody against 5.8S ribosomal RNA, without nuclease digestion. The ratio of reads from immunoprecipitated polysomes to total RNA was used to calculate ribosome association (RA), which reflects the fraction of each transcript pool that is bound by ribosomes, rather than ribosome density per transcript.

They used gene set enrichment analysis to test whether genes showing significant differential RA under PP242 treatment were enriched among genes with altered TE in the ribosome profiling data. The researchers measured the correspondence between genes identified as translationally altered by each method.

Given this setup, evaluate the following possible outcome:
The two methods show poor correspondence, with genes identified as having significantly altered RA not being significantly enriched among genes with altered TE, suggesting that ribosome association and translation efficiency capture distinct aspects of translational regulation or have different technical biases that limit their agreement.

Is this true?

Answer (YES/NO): NO